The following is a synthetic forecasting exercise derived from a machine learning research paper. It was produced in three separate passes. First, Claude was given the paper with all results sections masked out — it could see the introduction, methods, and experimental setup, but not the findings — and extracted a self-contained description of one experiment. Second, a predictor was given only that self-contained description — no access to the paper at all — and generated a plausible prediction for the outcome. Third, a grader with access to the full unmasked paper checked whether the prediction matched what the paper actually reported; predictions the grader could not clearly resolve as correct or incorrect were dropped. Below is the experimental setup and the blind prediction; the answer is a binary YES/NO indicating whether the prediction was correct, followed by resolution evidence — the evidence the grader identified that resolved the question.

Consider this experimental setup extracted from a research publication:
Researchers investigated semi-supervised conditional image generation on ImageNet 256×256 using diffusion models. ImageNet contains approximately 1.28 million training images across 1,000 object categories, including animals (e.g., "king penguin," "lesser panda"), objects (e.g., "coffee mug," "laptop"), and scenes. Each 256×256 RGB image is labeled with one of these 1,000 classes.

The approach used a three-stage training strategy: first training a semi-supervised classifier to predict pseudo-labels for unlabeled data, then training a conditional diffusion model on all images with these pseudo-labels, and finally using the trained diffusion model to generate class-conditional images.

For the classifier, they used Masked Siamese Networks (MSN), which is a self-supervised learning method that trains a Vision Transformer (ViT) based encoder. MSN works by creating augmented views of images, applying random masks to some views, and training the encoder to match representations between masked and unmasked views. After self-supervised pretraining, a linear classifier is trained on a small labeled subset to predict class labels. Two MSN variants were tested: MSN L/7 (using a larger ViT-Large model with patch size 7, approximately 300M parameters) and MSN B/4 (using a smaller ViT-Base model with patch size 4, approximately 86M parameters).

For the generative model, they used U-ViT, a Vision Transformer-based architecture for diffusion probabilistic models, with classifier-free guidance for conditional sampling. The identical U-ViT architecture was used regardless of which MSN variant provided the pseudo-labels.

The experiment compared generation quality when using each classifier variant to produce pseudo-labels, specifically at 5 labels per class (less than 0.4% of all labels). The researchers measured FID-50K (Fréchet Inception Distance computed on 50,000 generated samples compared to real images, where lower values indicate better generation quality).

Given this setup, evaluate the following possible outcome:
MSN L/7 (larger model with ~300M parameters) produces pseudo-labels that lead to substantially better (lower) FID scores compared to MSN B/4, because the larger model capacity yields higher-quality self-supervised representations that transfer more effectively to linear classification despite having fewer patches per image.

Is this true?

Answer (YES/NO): NO